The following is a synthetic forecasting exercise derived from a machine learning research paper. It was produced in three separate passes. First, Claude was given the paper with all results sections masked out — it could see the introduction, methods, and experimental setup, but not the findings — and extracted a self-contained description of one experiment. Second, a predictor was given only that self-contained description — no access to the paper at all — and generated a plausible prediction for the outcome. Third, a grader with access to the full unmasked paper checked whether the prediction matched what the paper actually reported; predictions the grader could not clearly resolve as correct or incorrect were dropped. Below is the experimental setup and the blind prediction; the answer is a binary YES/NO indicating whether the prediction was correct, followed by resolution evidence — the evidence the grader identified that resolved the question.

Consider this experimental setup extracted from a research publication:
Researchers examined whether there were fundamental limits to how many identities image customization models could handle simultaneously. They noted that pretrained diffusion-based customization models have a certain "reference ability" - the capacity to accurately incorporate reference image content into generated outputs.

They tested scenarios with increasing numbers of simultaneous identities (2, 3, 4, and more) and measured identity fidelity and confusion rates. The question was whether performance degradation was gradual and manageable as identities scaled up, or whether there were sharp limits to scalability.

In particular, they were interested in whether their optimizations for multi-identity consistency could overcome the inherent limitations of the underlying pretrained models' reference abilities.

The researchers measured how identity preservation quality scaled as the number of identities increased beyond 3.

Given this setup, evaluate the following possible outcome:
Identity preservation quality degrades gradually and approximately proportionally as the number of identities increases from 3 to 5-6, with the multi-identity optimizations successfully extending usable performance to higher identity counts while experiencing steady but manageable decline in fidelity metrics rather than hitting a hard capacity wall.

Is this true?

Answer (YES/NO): NO